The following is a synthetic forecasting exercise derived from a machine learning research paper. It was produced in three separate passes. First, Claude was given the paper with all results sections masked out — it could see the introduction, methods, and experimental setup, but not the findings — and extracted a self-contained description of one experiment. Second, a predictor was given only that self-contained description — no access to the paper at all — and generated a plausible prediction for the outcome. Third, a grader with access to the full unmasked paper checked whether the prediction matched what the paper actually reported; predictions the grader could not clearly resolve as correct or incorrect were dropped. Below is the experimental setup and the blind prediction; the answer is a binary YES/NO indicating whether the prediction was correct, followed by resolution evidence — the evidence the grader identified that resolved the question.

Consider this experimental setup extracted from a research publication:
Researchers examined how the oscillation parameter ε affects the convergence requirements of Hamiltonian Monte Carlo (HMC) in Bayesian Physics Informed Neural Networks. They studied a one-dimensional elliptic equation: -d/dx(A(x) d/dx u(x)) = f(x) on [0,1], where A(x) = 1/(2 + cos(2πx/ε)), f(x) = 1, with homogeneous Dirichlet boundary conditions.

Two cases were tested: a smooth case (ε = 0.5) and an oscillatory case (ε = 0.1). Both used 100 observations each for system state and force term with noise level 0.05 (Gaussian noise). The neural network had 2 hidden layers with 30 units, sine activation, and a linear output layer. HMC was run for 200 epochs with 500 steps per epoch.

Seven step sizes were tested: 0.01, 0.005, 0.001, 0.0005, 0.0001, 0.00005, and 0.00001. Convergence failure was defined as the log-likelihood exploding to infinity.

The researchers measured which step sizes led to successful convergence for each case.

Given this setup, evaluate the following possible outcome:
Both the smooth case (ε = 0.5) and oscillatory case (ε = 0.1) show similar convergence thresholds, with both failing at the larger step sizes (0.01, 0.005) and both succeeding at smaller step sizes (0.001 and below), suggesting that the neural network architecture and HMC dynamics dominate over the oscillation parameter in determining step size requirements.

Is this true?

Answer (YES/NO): NO